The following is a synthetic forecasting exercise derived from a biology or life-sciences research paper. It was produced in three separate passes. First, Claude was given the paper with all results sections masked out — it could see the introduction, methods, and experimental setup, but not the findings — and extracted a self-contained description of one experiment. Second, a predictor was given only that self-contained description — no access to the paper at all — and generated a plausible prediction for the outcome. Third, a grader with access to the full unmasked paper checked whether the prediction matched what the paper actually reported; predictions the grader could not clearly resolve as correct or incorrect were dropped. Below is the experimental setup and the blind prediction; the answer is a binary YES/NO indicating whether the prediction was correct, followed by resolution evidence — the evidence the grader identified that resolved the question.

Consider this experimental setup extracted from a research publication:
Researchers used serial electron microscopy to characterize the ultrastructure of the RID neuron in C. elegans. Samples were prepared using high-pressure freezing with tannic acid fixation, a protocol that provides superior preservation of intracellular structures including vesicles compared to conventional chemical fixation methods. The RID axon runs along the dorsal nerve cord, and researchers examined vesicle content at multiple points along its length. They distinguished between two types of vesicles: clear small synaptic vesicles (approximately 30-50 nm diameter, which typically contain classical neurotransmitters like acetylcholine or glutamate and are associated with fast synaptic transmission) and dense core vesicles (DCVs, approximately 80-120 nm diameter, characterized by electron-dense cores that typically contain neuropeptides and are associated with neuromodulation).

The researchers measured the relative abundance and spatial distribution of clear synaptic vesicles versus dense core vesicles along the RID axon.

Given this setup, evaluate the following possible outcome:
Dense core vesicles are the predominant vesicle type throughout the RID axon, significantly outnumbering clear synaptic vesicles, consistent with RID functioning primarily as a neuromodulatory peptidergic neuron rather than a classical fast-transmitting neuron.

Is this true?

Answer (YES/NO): YES